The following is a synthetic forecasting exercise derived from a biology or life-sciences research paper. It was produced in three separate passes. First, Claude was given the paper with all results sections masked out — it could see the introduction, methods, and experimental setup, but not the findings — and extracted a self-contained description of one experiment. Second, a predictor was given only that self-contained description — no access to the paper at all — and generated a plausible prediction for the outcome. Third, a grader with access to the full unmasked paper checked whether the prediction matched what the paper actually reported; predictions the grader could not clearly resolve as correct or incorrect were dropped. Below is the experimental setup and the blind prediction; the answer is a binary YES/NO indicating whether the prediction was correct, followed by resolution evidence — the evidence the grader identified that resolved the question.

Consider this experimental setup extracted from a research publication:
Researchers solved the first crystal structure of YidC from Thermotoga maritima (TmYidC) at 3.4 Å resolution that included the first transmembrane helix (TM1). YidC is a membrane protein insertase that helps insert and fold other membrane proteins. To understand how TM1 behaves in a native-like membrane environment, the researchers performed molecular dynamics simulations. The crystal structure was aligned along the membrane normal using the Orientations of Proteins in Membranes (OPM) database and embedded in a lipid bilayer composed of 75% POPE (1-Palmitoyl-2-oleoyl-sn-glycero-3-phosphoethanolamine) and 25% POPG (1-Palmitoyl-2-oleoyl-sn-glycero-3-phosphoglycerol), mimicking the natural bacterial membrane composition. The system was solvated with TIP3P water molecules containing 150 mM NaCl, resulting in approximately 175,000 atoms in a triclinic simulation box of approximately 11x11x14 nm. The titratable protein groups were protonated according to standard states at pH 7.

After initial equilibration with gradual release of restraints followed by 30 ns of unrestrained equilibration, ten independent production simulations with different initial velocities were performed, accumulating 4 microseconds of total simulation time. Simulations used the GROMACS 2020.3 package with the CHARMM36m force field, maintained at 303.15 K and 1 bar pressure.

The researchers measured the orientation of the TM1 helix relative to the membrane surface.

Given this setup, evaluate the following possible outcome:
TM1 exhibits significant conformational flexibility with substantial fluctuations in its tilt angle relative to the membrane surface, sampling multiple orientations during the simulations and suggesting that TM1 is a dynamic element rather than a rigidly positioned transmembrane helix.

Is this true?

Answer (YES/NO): NO